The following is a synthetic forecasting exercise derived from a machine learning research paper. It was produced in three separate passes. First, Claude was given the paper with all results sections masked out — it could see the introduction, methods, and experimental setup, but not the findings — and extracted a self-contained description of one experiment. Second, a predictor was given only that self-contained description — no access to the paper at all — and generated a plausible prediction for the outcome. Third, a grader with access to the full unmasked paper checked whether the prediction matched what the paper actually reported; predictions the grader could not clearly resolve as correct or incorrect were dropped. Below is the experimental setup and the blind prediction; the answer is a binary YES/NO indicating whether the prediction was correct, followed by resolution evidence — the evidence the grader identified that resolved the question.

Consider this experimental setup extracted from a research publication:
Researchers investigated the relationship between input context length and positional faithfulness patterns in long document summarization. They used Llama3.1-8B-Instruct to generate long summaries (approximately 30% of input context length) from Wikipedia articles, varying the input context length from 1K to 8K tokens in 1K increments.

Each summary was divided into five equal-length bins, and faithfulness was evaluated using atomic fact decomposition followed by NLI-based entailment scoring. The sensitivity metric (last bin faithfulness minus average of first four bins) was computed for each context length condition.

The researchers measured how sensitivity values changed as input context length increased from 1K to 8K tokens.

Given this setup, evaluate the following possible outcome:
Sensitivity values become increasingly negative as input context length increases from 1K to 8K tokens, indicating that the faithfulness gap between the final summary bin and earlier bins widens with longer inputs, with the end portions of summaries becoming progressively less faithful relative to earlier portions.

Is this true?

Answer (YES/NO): NO